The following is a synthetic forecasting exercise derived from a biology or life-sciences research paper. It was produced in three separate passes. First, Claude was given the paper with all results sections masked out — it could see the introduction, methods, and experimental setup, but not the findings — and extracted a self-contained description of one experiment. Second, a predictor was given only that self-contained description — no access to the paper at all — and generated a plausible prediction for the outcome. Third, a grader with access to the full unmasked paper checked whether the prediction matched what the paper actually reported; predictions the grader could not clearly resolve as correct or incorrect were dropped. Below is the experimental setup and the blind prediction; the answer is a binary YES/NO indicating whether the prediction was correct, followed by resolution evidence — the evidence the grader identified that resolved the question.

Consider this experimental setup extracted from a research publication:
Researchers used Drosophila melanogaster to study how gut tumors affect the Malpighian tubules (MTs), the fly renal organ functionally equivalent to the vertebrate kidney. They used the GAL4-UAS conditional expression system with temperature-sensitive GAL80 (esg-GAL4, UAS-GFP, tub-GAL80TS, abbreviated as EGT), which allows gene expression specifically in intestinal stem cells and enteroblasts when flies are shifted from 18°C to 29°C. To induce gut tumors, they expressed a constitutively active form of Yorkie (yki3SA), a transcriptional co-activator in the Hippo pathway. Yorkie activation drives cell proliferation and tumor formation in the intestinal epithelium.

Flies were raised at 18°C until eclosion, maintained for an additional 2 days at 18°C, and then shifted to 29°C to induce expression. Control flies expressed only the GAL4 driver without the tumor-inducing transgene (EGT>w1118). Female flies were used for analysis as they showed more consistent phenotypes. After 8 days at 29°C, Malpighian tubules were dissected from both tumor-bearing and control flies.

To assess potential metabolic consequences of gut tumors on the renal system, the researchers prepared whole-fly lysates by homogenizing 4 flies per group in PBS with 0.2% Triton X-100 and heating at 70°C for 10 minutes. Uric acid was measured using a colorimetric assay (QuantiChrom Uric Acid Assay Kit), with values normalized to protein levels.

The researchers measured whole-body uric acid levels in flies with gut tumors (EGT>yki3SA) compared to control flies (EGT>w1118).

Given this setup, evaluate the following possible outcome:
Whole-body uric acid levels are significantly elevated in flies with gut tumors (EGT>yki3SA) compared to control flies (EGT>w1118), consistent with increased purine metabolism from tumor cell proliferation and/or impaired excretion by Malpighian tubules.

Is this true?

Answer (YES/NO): YES